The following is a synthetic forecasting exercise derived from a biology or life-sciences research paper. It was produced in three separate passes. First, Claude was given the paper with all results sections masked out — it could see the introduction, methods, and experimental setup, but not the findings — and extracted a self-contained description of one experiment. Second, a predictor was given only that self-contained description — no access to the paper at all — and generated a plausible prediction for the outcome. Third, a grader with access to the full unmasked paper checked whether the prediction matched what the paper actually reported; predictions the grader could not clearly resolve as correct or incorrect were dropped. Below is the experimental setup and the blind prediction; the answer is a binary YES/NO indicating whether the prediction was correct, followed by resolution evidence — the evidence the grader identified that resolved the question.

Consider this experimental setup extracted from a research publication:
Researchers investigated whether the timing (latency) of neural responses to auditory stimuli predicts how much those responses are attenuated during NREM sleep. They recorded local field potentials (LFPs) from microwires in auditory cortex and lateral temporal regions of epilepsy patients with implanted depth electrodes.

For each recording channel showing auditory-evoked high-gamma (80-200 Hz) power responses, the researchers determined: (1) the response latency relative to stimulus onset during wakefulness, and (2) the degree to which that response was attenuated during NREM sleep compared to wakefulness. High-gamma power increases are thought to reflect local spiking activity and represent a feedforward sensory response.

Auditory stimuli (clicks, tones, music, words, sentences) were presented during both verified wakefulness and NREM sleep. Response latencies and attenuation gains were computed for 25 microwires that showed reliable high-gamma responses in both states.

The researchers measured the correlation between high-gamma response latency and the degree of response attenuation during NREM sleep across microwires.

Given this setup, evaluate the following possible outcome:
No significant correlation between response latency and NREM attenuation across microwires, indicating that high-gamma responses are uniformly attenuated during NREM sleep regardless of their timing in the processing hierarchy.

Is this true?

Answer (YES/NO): NO